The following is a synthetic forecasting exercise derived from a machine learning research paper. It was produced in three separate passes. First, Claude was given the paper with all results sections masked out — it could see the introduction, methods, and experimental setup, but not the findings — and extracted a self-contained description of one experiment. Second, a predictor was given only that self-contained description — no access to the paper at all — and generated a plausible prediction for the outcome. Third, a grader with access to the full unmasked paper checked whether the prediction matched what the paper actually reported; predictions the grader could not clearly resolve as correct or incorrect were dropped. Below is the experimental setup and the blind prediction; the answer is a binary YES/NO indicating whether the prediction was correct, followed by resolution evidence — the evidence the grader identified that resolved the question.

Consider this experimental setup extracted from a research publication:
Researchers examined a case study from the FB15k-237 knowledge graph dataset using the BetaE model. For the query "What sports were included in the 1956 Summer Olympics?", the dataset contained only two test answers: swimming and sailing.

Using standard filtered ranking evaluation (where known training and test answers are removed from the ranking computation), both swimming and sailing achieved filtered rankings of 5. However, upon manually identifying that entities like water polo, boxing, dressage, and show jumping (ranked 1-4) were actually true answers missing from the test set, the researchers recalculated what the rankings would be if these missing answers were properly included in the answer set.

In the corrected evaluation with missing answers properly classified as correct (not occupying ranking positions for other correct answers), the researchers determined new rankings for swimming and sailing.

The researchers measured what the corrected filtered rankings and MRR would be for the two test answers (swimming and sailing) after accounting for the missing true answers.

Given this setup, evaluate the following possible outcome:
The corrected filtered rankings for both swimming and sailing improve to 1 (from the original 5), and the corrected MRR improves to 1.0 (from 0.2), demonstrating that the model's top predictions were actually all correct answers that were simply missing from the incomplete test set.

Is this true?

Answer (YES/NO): NO